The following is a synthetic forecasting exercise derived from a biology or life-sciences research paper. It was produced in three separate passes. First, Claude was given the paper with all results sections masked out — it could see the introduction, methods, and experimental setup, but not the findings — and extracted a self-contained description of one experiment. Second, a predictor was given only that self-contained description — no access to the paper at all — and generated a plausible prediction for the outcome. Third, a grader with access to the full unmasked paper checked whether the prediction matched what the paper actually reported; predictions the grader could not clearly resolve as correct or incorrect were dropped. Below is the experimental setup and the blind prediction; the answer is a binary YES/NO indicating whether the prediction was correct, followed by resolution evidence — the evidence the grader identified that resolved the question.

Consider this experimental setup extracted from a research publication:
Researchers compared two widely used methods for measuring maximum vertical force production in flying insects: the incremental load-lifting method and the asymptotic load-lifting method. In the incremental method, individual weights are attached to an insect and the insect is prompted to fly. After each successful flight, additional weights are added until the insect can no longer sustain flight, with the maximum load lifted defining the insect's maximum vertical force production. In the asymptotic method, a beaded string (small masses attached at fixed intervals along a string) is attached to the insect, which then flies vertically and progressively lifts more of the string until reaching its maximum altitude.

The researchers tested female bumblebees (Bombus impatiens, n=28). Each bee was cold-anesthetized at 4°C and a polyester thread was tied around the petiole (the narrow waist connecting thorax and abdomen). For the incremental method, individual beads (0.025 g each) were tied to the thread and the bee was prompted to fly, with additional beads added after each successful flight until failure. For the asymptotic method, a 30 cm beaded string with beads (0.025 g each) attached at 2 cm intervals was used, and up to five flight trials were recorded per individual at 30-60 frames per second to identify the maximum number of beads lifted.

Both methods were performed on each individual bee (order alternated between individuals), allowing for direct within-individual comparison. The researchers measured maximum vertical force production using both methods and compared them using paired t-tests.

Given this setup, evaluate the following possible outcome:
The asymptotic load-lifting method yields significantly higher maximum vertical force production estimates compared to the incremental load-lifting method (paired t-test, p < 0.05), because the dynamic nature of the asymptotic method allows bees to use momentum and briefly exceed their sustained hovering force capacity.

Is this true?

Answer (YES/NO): NO